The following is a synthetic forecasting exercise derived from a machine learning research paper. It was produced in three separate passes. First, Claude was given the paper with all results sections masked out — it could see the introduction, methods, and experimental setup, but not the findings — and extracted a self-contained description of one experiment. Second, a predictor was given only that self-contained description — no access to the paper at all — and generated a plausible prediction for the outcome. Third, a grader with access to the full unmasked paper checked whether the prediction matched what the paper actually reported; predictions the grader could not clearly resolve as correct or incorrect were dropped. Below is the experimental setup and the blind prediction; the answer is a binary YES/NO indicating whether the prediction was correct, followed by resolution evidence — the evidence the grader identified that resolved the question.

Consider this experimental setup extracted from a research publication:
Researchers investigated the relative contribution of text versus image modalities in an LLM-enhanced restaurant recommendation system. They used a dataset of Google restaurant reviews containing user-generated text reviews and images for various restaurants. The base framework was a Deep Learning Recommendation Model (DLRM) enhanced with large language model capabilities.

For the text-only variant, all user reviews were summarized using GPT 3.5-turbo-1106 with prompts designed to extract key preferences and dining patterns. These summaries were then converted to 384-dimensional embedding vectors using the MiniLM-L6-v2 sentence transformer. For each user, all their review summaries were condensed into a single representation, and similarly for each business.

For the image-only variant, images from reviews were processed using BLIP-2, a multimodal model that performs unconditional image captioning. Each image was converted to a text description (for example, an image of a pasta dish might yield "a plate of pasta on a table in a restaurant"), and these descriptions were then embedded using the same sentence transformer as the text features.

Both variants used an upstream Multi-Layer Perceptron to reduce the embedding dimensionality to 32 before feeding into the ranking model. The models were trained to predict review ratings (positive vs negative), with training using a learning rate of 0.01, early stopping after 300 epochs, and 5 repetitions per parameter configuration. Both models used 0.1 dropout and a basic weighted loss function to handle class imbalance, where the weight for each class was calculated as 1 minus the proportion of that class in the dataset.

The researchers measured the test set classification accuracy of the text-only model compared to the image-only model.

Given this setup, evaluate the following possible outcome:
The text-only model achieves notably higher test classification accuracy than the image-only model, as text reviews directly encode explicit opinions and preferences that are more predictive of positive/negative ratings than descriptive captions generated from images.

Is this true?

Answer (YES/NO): YES